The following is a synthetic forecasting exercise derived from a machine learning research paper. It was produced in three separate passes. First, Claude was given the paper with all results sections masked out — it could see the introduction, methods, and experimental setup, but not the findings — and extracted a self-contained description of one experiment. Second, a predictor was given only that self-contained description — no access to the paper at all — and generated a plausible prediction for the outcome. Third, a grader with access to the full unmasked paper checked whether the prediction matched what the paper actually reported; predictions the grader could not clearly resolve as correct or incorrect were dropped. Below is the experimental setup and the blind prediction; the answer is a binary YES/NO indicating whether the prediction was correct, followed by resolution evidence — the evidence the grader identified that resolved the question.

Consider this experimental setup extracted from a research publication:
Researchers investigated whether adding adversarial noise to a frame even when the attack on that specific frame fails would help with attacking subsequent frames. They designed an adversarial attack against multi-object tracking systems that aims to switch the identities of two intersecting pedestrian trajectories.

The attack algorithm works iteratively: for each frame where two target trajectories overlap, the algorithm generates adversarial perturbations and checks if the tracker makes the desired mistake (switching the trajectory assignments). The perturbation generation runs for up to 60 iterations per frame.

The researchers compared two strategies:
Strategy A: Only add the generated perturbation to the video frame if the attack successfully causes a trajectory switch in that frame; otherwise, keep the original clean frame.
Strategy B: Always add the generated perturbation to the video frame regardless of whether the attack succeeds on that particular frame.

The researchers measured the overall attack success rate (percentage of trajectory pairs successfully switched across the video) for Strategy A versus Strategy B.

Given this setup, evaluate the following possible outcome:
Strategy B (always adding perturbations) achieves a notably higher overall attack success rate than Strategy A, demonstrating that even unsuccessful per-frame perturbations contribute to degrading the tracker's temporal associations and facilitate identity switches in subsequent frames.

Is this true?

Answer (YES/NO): YES